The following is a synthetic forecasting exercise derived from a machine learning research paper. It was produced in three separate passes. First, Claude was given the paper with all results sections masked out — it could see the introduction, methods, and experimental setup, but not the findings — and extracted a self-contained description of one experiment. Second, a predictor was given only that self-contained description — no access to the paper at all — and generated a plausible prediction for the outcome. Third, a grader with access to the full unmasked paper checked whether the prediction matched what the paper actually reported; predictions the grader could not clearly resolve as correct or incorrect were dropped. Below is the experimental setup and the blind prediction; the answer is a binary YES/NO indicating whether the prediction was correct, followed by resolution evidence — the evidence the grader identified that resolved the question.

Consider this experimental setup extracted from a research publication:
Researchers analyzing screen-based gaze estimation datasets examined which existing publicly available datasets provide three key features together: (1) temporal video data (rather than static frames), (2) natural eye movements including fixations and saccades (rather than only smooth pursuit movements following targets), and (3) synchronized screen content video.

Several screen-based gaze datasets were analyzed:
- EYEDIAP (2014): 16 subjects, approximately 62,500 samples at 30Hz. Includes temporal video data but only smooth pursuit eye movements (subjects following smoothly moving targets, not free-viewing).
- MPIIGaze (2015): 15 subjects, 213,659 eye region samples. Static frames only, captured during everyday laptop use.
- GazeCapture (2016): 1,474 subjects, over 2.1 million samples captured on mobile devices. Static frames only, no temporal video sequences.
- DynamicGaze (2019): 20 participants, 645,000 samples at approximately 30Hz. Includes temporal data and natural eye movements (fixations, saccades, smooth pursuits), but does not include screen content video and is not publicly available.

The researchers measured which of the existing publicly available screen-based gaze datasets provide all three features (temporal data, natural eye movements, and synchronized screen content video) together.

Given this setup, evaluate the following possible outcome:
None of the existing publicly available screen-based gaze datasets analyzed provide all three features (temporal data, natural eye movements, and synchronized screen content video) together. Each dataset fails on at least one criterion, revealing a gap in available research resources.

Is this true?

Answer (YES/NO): YES